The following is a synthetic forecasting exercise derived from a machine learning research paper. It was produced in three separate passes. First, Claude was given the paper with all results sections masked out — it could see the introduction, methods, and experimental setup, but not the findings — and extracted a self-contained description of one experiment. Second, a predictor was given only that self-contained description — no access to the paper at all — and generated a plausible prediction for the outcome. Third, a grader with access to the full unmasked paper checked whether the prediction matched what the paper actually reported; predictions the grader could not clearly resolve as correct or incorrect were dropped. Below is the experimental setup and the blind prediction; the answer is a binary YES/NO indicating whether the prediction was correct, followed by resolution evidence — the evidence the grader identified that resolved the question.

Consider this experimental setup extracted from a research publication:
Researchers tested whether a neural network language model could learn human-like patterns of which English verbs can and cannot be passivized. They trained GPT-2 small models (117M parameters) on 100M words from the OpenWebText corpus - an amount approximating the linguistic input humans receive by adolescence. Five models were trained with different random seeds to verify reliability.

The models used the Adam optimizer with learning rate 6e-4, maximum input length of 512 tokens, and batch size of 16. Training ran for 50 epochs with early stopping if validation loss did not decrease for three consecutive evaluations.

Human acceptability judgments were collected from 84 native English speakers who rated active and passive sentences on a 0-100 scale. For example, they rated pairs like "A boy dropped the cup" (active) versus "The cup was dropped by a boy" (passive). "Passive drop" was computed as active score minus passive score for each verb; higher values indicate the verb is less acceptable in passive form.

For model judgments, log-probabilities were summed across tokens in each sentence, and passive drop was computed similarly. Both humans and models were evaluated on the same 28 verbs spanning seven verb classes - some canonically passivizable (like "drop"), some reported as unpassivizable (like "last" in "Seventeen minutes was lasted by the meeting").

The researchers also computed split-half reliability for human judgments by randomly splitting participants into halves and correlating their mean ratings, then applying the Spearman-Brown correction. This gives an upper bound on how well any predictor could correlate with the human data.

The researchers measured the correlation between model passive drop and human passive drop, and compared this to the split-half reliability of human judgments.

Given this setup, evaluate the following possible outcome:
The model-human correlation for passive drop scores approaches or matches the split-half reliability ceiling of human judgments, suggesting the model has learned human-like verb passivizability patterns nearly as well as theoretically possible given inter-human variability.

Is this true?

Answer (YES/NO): NO